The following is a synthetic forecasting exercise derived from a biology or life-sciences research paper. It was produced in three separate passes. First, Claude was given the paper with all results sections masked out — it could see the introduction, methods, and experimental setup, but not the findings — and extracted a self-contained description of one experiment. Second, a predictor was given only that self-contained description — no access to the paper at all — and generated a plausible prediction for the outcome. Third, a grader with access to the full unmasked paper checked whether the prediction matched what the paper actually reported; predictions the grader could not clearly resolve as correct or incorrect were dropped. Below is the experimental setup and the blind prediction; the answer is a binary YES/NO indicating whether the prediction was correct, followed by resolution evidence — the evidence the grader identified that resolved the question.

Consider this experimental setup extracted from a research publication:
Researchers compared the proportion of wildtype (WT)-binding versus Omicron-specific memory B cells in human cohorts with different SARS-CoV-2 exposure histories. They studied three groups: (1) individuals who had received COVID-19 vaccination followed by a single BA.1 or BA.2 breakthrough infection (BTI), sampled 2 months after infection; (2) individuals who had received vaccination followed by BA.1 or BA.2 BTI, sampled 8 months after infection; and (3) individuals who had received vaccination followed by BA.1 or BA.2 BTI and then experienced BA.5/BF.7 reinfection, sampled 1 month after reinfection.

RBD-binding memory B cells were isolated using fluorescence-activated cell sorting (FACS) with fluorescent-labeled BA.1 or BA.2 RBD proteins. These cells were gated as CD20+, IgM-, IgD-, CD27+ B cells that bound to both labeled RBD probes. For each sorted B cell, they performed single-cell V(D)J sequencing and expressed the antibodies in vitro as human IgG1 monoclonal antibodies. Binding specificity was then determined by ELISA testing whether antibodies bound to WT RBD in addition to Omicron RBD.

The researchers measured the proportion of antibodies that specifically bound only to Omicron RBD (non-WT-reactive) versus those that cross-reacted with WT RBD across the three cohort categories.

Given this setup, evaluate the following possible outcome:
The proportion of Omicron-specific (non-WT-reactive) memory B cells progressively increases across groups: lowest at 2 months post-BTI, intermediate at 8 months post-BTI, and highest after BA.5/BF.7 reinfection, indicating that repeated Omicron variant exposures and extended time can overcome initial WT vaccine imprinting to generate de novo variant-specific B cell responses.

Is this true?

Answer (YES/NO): YES